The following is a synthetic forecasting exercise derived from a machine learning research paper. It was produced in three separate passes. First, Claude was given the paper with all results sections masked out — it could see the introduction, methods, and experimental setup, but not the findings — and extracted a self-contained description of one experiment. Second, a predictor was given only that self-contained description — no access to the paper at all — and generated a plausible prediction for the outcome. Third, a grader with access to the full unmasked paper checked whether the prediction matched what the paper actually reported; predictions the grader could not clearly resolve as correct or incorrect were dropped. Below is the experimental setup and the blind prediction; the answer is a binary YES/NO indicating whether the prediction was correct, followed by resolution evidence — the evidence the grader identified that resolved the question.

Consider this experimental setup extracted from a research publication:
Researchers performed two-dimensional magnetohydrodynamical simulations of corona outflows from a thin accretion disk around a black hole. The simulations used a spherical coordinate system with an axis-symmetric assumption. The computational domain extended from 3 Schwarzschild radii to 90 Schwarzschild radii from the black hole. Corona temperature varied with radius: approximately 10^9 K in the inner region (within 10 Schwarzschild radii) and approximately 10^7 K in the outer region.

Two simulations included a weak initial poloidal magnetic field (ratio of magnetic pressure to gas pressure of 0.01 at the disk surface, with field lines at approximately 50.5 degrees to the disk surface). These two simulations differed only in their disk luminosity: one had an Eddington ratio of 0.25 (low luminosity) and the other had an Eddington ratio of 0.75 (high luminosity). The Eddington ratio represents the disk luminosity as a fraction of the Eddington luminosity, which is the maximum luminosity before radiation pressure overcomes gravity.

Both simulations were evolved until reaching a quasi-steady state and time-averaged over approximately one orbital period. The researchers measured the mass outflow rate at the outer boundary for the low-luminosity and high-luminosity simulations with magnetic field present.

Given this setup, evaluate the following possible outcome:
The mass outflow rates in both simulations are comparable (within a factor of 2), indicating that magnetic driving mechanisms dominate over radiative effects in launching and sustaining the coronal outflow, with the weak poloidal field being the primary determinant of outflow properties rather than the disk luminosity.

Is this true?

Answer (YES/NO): NO